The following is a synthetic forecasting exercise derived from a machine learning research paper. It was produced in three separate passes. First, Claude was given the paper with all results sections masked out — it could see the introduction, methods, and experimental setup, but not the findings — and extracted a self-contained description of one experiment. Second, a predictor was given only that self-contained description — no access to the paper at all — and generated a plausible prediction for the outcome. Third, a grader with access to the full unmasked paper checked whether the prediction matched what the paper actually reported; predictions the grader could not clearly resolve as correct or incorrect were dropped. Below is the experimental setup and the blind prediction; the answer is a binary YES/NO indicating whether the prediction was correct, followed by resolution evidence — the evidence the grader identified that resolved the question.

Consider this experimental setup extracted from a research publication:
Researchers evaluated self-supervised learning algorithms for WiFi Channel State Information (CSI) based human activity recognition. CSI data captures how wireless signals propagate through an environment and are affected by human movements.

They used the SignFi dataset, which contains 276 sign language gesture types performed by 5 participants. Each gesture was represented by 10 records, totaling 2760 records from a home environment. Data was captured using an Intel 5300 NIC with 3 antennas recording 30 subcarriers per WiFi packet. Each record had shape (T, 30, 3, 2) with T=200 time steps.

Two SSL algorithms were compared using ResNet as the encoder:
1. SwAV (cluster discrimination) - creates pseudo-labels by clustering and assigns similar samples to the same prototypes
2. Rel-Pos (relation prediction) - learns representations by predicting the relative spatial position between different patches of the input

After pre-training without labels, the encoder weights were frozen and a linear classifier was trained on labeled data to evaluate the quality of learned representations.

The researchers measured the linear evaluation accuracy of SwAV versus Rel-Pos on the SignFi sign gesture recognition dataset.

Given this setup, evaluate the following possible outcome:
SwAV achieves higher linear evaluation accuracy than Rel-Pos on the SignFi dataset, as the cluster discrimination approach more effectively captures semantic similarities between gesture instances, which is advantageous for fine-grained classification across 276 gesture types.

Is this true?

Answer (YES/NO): NO